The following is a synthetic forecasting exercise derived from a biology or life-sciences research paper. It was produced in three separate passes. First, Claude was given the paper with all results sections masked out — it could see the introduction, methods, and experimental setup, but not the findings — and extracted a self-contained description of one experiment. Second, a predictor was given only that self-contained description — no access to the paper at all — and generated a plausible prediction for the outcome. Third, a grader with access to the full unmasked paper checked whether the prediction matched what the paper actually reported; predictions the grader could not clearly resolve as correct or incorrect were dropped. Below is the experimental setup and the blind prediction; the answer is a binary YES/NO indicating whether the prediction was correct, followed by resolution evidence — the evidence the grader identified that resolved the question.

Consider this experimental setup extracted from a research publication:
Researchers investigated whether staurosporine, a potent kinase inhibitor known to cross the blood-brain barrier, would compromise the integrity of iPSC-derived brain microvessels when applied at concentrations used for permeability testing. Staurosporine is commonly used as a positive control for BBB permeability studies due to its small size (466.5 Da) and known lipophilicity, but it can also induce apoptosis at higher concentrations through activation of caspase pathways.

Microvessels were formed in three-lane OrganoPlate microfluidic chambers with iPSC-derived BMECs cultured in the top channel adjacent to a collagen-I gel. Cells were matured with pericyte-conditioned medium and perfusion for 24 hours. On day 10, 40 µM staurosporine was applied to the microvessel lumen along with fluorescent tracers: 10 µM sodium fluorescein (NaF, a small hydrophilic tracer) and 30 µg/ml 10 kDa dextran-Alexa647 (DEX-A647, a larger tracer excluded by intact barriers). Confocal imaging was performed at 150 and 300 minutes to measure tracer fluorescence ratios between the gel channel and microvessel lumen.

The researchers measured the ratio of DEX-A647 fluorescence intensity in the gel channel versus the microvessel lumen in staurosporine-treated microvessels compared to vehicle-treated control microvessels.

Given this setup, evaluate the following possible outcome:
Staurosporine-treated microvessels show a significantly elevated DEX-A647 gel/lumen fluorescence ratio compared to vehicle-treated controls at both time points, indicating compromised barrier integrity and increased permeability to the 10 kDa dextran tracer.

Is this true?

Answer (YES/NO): YES